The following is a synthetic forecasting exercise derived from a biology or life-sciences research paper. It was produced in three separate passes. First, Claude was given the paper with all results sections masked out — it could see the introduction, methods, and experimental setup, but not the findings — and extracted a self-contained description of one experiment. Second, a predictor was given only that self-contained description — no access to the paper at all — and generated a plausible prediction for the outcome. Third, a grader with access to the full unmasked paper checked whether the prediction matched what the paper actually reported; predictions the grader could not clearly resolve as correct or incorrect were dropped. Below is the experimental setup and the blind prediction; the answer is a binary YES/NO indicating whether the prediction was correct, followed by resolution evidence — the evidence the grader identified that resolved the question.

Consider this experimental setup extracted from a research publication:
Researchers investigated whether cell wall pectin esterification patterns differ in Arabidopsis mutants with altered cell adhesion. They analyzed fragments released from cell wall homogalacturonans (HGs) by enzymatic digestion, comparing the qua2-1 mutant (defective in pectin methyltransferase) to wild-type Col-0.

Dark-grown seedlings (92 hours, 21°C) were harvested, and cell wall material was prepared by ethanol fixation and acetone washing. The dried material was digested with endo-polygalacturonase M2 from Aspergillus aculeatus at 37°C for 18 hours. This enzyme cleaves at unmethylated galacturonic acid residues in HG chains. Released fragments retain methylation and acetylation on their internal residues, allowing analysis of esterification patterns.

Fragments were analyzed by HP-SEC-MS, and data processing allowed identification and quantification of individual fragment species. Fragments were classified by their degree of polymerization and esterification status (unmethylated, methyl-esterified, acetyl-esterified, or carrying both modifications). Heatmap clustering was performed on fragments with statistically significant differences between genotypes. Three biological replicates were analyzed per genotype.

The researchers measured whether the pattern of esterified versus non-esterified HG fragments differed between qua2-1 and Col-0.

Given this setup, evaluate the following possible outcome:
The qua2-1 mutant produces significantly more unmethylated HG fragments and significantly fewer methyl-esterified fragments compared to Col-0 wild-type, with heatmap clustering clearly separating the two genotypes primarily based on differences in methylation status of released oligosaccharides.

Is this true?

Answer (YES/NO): NO